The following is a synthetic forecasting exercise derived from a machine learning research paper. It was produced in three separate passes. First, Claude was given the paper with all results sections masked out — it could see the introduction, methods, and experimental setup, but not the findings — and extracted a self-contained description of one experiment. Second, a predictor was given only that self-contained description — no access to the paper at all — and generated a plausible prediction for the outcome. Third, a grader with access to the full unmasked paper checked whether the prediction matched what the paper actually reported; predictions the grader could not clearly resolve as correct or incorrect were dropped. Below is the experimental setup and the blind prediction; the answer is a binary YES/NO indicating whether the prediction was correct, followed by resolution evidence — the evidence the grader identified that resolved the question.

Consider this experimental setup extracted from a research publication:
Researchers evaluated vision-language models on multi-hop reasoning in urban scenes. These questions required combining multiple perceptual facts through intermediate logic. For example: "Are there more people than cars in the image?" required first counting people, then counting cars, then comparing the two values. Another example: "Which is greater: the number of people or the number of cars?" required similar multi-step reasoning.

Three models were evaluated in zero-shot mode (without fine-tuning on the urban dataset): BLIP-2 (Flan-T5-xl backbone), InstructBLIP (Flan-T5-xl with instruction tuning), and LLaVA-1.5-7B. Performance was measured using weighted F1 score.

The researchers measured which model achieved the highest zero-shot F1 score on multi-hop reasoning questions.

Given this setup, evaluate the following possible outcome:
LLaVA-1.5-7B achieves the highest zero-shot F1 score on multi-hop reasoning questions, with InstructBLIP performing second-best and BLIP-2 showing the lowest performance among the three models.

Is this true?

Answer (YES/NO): NO